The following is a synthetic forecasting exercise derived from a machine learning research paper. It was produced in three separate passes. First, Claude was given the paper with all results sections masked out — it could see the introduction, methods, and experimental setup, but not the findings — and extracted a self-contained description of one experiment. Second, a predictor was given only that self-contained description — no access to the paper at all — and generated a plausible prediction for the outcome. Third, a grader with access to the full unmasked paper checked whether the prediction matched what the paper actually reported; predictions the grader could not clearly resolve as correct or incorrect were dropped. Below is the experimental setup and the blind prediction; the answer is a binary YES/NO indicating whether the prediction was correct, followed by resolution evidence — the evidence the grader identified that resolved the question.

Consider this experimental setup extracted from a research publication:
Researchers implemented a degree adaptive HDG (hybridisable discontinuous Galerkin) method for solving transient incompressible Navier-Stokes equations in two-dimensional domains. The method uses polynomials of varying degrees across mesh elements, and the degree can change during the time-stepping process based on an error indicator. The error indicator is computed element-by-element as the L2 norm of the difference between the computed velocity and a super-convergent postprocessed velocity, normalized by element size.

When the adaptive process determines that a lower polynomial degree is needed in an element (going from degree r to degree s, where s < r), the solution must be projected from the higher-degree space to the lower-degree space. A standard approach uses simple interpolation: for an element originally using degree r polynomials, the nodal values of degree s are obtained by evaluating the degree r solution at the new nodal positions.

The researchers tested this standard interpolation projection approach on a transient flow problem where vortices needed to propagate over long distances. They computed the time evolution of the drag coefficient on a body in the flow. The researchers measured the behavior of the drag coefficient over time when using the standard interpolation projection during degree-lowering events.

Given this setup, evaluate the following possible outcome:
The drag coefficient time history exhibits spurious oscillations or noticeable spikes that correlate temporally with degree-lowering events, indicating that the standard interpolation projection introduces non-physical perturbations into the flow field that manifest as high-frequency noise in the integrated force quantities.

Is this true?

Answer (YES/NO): YES